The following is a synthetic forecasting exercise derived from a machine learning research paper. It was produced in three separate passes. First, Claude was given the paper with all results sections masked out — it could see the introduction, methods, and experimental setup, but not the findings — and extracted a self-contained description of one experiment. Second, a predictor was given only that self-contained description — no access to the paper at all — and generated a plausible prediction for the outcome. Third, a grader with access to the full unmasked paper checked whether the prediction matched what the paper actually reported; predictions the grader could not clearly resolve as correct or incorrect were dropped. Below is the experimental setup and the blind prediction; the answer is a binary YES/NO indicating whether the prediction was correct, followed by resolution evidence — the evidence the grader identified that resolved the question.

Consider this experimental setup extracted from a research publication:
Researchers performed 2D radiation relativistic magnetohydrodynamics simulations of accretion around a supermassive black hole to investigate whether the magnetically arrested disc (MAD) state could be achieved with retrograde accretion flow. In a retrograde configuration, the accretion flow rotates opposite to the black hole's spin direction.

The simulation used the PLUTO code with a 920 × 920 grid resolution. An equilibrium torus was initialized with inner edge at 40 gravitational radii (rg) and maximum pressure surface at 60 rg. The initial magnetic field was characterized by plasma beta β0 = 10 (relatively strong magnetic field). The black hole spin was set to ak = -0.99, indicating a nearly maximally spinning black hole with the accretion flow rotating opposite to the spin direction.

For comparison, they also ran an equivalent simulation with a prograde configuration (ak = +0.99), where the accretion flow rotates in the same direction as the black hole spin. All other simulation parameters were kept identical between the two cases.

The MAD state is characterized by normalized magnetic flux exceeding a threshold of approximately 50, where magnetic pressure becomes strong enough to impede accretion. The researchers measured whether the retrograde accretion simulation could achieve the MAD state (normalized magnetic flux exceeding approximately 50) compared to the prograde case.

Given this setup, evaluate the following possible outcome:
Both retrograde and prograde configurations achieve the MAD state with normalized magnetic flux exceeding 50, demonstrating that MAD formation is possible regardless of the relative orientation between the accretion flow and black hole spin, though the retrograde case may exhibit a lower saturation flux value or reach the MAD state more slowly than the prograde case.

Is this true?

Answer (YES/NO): YES